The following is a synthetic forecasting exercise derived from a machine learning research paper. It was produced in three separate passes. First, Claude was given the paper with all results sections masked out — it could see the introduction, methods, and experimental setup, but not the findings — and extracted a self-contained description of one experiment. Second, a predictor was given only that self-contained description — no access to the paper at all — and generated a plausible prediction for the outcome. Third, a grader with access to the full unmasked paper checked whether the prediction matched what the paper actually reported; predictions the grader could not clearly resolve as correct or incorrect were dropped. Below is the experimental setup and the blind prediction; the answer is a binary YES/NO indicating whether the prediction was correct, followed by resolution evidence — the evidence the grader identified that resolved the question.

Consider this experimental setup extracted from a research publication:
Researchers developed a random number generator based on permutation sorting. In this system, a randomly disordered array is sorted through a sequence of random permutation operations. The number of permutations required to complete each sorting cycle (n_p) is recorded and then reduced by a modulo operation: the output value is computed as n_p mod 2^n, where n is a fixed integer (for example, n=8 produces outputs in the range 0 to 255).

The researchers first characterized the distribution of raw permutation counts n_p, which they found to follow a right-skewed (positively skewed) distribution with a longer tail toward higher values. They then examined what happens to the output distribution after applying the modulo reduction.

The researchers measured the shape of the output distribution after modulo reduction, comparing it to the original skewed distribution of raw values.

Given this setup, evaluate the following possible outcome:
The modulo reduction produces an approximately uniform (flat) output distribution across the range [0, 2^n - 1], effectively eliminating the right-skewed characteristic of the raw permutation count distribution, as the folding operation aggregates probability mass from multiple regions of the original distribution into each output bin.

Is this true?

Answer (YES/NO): YES